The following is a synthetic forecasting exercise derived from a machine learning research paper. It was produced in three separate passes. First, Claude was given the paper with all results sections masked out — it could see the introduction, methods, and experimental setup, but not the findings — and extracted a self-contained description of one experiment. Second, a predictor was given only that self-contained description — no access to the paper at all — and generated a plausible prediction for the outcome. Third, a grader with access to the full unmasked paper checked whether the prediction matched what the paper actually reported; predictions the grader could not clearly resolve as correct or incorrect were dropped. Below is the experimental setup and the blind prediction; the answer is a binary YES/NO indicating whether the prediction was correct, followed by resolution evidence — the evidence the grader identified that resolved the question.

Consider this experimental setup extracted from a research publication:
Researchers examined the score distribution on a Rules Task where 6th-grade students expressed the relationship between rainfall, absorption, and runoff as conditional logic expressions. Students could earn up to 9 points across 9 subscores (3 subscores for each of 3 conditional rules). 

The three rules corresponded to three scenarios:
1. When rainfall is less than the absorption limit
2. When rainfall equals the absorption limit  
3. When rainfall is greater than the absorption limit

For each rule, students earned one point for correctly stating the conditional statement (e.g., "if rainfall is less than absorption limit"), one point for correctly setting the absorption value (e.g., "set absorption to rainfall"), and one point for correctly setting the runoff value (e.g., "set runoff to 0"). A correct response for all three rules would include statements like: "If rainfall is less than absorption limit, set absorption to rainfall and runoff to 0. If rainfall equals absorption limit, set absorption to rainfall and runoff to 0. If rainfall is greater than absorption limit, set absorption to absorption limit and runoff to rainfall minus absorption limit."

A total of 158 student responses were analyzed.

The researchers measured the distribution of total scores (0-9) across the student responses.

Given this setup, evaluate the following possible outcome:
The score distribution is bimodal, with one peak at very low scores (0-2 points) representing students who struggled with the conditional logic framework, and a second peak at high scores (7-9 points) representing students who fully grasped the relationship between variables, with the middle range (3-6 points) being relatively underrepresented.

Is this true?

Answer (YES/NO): YES